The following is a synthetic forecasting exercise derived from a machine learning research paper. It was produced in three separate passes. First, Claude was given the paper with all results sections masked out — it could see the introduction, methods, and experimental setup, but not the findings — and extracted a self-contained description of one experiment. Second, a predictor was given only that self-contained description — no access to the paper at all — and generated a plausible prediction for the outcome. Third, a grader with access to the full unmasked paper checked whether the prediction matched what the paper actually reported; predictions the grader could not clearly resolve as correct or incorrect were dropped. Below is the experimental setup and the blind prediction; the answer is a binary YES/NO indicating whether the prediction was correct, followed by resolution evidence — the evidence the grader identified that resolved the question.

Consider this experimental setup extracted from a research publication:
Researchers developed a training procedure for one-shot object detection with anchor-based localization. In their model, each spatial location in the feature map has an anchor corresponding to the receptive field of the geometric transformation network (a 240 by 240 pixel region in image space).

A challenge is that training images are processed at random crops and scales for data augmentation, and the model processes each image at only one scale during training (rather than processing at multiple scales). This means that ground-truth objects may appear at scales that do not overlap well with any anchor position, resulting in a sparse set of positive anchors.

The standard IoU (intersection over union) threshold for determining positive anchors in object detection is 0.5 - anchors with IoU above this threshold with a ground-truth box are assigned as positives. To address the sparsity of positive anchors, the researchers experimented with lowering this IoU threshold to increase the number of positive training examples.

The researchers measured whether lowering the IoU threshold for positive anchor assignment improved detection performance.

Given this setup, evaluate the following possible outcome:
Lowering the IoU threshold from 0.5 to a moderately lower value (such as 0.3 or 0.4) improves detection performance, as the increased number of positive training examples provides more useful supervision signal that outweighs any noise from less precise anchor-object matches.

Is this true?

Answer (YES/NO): NO